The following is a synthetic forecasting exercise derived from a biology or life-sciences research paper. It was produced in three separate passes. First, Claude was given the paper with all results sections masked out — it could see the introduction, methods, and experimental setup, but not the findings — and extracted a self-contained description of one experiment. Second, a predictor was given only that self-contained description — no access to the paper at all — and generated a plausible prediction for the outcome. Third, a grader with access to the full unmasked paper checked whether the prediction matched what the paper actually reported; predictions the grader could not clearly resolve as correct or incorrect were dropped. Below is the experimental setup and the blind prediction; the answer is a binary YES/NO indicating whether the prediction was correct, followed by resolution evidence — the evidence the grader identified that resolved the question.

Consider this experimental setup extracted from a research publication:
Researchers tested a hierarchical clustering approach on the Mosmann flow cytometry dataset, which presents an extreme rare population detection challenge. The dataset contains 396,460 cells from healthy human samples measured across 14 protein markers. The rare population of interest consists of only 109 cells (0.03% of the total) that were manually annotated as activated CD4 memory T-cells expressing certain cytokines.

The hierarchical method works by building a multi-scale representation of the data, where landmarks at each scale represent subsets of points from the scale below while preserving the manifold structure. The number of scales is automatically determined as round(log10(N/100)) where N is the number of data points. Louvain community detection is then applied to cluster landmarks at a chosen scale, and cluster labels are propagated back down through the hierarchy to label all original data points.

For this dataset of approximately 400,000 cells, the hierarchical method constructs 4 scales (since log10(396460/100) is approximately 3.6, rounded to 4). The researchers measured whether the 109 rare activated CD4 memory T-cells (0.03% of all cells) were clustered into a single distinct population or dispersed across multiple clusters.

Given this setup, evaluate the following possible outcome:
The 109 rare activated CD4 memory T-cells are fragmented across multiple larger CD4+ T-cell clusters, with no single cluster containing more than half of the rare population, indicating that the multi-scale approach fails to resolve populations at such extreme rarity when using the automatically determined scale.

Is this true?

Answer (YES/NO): NO